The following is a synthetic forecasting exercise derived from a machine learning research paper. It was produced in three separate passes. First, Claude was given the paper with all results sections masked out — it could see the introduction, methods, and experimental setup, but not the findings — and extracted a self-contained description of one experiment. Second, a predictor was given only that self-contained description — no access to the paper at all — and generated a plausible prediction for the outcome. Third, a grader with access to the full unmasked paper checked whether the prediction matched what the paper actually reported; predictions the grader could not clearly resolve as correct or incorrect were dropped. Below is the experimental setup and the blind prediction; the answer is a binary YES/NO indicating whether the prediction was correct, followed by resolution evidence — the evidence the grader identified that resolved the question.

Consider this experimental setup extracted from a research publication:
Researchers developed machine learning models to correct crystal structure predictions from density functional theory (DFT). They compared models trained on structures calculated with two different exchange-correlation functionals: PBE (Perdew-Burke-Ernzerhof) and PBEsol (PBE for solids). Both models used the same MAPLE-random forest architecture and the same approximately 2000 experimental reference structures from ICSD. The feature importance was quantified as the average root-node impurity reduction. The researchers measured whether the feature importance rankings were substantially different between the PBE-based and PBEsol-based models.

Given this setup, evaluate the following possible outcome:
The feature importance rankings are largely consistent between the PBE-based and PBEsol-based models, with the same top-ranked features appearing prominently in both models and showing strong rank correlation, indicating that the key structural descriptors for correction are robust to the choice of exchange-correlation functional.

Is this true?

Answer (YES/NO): YES